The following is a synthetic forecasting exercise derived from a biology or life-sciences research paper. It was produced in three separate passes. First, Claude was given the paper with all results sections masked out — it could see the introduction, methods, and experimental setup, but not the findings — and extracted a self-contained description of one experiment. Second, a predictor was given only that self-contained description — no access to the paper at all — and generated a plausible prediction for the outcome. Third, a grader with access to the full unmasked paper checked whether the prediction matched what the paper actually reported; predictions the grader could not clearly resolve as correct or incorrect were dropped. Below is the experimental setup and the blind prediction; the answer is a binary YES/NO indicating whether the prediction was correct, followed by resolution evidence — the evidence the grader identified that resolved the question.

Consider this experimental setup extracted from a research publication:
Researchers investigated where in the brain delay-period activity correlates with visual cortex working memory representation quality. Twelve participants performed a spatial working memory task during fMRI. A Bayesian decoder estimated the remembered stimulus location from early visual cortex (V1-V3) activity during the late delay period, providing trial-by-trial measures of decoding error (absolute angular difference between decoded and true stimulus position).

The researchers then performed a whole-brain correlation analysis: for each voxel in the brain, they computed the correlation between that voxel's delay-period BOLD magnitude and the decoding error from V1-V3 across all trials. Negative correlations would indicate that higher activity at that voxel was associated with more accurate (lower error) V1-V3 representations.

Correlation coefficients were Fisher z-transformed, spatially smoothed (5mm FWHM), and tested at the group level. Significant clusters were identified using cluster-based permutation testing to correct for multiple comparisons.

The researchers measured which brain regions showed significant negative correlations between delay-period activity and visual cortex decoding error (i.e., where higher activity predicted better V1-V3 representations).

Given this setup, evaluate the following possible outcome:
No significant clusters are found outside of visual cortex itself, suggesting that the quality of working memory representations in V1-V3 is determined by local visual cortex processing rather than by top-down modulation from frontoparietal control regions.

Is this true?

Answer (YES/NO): NO